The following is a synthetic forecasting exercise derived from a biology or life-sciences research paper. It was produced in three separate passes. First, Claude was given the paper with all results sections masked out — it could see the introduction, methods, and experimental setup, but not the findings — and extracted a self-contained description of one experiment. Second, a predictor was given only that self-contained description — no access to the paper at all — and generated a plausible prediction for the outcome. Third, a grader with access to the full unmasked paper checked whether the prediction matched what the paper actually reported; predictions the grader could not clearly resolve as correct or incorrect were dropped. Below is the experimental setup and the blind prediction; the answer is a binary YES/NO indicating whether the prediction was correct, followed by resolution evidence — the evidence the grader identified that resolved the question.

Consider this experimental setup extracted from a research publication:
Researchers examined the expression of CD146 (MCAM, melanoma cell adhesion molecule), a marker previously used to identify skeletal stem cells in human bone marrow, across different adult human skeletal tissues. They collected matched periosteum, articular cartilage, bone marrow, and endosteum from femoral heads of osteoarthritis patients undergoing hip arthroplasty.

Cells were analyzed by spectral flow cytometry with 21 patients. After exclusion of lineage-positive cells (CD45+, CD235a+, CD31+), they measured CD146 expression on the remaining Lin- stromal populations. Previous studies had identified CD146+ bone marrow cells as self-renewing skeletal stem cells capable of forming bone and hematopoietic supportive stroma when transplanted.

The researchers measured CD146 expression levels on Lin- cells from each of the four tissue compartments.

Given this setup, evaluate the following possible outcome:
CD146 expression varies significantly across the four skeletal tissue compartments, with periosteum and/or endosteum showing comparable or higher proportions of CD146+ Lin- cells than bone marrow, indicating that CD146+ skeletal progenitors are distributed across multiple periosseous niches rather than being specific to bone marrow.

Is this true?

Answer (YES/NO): NO